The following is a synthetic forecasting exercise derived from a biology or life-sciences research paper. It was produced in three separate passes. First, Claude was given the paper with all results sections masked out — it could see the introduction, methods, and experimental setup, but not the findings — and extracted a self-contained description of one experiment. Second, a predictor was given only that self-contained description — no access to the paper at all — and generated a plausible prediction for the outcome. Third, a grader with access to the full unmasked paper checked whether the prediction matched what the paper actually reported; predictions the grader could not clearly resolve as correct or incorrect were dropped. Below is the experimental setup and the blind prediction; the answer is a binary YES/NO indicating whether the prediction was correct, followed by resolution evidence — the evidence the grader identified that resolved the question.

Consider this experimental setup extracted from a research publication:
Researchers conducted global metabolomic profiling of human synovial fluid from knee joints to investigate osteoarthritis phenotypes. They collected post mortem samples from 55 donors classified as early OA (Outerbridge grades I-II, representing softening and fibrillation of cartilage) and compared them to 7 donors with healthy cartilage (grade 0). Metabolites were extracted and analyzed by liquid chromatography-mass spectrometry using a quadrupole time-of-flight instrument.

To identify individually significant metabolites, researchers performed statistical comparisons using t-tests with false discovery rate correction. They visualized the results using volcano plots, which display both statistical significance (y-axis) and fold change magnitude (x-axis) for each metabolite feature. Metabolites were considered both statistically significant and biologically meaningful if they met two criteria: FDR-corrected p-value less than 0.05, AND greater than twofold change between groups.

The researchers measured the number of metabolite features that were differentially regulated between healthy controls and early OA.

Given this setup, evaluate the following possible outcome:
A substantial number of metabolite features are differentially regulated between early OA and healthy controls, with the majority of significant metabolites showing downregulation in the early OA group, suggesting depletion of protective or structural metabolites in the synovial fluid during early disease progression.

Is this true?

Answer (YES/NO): YES